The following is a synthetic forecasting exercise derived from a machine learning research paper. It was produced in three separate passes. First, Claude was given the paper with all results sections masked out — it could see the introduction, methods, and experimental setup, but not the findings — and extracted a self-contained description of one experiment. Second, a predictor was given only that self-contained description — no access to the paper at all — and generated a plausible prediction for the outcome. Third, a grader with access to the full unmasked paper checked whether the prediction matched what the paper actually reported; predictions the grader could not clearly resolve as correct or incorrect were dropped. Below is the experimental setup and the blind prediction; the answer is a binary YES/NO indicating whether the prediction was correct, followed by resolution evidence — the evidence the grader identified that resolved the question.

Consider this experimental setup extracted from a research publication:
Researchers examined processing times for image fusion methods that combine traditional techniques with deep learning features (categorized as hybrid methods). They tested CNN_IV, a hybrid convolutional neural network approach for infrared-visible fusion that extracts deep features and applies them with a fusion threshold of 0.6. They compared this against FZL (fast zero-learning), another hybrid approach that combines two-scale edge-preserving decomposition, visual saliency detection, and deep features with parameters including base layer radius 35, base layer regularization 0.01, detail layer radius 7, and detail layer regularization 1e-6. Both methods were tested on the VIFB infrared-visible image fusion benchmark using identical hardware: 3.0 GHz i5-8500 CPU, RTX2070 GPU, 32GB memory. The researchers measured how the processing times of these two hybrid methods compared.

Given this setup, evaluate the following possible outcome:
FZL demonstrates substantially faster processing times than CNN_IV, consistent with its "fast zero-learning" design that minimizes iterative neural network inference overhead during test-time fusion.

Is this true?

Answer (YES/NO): YES